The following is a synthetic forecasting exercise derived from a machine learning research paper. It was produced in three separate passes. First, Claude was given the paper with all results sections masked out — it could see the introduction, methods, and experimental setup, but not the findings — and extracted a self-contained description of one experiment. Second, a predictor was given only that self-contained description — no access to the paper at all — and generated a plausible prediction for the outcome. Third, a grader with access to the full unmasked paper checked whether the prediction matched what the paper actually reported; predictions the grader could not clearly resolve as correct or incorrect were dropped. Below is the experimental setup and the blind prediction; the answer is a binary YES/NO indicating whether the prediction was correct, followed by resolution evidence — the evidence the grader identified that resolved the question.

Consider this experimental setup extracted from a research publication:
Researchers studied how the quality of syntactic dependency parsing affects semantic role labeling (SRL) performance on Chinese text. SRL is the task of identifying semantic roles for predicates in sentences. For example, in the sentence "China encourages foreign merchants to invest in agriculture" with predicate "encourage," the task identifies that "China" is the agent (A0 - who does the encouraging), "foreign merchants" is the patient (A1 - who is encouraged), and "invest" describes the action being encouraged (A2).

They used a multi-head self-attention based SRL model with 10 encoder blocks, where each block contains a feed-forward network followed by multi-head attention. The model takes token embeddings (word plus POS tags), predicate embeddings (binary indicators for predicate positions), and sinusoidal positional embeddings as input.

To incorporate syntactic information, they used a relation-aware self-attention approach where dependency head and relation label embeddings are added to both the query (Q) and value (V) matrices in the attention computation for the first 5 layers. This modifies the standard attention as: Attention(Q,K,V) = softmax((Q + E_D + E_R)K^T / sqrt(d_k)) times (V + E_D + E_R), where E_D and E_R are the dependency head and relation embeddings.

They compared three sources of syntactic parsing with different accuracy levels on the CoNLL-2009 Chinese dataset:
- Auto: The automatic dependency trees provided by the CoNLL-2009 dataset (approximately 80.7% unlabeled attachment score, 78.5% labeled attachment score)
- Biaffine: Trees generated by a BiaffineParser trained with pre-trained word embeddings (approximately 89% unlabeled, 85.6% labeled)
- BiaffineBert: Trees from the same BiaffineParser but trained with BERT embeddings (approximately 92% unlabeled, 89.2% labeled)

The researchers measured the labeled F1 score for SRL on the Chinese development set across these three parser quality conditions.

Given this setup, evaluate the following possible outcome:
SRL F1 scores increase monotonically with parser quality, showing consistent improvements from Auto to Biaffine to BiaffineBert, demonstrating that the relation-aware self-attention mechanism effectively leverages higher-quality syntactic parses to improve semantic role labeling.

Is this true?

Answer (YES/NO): YES